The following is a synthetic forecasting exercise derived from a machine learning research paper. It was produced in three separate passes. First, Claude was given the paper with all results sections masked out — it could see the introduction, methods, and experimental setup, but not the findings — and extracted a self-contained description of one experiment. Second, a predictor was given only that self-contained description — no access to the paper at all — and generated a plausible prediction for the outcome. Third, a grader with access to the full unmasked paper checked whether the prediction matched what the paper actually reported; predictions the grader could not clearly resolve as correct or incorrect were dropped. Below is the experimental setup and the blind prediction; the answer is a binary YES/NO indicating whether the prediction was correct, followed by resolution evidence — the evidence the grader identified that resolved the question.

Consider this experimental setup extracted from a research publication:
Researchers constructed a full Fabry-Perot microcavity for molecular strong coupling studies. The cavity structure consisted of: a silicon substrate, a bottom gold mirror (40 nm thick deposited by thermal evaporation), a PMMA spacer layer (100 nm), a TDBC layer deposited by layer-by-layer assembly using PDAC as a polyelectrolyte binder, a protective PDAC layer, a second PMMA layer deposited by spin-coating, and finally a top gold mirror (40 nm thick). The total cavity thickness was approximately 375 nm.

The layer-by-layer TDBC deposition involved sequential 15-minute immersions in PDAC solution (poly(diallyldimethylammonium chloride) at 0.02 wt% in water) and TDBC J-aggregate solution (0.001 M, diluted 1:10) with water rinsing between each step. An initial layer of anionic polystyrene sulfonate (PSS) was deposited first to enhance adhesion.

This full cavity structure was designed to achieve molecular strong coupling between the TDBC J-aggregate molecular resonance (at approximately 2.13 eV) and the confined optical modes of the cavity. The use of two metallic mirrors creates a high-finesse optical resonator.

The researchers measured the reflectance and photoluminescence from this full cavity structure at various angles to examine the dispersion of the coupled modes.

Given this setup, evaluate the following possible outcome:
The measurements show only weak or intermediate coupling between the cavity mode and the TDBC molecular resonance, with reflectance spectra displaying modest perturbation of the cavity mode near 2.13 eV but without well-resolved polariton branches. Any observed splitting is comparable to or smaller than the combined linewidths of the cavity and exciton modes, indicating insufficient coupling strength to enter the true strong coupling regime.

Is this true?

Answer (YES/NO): NO